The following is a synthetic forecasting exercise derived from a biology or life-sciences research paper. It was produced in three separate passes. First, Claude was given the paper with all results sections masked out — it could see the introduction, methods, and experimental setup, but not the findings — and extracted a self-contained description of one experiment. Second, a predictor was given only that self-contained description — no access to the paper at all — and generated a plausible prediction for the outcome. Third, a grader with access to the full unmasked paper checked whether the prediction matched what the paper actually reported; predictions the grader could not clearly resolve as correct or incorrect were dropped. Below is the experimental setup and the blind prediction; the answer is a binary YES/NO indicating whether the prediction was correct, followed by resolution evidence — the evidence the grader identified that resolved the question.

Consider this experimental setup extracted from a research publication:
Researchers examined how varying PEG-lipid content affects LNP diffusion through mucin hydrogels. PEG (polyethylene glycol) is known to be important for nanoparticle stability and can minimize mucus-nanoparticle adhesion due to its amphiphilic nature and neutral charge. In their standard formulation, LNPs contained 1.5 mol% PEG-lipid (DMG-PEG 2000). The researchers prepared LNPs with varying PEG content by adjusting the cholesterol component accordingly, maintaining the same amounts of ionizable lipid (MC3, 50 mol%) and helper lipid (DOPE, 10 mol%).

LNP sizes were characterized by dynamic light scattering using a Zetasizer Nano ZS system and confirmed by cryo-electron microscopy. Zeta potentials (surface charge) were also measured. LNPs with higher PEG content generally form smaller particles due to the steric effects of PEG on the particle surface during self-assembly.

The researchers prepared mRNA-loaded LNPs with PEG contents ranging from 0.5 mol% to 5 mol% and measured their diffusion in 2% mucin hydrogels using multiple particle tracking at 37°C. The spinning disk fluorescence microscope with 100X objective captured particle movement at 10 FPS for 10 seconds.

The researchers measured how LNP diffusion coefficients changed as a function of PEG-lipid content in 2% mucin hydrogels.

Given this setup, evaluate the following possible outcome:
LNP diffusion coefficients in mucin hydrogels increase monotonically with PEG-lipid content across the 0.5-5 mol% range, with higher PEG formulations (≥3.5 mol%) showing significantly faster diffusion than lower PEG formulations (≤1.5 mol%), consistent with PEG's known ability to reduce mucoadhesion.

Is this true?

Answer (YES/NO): YES